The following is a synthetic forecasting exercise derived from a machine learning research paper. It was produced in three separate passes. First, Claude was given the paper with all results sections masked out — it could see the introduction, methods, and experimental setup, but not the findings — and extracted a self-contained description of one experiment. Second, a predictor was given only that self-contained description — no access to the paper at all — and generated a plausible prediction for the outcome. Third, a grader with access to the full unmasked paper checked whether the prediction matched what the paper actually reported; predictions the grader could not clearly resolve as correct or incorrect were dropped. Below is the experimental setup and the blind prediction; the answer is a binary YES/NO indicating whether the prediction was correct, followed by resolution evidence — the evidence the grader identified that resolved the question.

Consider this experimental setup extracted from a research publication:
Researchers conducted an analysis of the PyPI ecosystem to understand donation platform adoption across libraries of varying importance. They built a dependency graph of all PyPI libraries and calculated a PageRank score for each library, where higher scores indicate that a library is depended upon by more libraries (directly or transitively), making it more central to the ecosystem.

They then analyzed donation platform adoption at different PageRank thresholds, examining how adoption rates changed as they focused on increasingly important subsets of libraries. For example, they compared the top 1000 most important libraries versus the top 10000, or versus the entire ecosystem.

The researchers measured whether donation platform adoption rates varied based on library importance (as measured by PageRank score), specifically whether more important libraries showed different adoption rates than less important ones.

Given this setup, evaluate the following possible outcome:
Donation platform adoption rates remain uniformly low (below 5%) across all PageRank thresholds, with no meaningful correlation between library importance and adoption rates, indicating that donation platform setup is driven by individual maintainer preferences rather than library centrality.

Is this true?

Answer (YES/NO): NO